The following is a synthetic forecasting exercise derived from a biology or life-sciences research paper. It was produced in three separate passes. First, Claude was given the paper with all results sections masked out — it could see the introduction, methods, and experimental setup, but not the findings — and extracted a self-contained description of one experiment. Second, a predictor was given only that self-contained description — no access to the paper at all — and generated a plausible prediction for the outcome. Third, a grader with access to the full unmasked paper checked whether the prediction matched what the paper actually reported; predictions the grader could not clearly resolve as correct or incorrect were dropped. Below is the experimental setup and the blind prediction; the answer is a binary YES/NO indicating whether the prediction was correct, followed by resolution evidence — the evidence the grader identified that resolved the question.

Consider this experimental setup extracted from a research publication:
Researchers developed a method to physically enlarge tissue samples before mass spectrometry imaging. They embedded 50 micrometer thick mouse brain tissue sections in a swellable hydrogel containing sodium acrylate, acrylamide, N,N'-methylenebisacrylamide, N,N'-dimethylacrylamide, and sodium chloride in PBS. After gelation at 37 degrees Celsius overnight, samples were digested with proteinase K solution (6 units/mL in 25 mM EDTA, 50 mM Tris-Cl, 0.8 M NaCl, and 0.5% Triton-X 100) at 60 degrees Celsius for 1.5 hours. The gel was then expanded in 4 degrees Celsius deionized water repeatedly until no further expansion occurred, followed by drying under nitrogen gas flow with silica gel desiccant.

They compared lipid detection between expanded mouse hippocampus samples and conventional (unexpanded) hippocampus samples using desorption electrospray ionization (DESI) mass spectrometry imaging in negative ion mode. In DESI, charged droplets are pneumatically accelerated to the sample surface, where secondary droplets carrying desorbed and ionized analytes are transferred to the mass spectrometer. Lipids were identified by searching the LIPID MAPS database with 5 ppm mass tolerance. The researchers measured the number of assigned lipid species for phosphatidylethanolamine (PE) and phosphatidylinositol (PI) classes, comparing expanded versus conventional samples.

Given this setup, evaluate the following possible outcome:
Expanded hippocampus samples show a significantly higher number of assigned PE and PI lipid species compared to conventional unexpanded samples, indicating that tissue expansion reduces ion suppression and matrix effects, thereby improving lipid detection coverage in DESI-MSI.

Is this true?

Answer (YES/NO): NO